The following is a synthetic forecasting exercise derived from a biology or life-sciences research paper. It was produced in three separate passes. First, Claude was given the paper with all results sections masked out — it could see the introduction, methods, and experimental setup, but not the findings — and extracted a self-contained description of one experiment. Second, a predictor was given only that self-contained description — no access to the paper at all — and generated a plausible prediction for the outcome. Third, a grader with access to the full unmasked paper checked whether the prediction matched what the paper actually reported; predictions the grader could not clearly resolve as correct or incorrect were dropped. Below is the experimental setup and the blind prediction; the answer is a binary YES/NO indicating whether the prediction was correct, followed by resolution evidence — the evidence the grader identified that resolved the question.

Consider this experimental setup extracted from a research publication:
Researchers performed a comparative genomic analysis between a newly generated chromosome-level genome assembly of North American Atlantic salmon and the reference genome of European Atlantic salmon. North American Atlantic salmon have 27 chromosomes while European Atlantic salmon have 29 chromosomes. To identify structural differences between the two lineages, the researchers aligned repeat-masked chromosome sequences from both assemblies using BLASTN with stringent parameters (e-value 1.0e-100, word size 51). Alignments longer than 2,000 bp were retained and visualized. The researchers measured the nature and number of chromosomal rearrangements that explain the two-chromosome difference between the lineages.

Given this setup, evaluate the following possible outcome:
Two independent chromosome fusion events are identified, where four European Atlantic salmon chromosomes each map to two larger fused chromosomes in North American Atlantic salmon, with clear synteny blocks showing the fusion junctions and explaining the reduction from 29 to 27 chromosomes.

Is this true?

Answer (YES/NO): NO